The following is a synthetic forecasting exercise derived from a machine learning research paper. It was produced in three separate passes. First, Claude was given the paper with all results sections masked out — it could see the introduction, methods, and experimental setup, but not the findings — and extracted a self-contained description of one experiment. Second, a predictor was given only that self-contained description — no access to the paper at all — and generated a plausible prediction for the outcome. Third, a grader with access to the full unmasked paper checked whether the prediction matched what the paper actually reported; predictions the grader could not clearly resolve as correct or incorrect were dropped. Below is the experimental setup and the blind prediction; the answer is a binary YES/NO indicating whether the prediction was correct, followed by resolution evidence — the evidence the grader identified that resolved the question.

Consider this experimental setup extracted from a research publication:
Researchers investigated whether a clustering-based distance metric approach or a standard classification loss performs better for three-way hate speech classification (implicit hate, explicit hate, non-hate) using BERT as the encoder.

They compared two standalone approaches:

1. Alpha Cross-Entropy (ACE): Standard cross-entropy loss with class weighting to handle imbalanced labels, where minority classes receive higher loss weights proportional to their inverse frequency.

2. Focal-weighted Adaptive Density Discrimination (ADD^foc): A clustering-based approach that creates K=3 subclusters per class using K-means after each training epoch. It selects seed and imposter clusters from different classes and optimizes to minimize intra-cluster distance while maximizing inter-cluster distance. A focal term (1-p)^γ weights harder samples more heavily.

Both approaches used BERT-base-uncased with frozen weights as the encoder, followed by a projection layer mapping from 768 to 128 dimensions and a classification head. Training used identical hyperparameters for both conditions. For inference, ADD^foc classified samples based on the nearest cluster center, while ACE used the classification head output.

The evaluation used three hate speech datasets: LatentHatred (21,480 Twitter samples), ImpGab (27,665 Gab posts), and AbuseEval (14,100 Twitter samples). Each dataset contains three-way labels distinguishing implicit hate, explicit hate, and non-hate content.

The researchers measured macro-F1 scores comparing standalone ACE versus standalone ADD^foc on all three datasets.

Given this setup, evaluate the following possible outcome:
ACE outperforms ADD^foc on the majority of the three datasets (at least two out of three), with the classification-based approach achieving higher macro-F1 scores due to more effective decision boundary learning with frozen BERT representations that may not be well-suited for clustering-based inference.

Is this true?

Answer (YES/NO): YES